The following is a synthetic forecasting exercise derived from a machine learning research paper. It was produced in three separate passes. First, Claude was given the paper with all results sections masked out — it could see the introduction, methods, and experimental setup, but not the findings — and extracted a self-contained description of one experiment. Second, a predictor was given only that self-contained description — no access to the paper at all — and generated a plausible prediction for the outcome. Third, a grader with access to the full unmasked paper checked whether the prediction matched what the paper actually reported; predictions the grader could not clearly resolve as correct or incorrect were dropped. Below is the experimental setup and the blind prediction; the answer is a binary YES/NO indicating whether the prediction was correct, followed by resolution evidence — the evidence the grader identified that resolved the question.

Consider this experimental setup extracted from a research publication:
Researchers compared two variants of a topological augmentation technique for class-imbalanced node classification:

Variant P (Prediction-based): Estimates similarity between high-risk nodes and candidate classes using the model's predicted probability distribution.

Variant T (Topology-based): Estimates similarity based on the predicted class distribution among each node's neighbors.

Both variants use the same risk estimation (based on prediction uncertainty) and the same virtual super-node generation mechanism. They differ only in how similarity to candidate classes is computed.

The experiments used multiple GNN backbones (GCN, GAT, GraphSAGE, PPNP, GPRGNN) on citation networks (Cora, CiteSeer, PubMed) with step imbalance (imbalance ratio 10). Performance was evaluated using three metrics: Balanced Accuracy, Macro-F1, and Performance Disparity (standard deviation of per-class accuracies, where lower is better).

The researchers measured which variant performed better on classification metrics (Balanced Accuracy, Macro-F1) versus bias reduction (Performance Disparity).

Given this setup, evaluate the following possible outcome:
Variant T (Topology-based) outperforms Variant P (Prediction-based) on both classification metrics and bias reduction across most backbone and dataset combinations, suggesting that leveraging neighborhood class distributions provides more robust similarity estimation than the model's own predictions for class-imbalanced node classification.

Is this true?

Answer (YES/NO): NO